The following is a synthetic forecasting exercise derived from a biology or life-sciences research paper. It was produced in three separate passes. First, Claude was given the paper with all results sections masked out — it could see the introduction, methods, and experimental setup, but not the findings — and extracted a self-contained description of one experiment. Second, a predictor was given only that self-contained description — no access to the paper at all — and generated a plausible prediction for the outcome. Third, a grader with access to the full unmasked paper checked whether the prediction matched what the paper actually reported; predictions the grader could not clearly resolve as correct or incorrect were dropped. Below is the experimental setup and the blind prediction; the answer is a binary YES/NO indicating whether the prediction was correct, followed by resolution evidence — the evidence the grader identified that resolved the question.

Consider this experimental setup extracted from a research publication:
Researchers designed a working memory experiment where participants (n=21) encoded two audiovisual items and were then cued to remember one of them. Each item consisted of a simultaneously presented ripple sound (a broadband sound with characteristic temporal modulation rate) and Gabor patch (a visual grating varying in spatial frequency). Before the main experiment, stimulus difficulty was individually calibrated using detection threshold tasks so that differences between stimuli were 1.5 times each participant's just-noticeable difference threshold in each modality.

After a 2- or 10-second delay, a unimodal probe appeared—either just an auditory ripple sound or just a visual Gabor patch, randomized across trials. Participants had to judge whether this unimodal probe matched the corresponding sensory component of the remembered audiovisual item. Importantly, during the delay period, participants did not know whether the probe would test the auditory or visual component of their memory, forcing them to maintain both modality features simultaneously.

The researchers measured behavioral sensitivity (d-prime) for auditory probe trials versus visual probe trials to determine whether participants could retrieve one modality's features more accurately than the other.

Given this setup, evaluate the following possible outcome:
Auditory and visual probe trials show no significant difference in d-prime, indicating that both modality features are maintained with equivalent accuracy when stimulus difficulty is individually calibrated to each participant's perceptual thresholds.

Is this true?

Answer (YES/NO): YES